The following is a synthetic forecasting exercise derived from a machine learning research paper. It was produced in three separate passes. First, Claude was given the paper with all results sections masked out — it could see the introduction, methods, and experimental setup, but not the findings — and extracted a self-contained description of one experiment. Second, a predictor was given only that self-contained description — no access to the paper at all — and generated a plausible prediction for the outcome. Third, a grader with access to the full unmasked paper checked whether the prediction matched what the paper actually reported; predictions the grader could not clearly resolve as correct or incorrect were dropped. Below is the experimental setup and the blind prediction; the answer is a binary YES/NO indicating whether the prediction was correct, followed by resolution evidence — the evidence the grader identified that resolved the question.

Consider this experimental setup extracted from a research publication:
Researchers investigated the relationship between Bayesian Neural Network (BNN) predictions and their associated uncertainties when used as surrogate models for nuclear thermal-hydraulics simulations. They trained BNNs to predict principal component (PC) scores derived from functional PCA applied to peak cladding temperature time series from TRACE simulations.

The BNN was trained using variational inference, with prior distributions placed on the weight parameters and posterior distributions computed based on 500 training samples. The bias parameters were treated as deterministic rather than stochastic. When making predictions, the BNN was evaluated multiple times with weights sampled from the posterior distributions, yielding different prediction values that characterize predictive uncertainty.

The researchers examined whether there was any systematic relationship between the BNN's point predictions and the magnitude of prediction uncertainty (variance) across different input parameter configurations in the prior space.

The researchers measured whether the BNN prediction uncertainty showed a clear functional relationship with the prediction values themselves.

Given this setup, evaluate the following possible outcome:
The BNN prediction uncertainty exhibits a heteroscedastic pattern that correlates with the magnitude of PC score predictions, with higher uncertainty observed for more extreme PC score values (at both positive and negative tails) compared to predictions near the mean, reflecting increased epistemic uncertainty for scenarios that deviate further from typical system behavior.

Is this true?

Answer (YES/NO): NO